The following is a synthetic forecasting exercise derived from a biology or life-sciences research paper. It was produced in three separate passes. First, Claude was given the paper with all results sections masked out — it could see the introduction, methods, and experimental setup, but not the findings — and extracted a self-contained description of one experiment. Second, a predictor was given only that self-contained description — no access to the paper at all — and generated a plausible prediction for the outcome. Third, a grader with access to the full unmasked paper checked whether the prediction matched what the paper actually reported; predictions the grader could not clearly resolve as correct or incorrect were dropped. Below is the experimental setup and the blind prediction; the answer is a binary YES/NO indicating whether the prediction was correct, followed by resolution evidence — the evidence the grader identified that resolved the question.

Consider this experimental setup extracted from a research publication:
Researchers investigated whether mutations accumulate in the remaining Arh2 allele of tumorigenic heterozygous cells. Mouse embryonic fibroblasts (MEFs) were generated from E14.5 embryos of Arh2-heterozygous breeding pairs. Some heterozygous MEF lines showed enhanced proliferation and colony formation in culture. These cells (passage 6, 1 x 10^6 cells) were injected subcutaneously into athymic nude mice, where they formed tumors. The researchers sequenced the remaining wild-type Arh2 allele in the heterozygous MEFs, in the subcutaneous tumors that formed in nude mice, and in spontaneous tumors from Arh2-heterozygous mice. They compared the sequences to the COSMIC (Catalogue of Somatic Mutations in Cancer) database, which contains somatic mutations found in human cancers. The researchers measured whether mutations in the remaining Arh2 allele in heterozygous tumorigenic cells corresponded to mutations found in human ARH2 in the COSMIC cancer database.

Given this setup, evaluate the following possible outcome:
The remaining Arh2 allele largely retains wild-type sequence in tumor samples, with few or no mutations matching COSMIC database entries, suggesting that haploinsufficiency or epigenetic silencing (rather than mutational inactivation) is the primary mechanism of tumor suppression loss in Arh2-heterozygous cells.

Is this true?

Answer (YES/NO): NO